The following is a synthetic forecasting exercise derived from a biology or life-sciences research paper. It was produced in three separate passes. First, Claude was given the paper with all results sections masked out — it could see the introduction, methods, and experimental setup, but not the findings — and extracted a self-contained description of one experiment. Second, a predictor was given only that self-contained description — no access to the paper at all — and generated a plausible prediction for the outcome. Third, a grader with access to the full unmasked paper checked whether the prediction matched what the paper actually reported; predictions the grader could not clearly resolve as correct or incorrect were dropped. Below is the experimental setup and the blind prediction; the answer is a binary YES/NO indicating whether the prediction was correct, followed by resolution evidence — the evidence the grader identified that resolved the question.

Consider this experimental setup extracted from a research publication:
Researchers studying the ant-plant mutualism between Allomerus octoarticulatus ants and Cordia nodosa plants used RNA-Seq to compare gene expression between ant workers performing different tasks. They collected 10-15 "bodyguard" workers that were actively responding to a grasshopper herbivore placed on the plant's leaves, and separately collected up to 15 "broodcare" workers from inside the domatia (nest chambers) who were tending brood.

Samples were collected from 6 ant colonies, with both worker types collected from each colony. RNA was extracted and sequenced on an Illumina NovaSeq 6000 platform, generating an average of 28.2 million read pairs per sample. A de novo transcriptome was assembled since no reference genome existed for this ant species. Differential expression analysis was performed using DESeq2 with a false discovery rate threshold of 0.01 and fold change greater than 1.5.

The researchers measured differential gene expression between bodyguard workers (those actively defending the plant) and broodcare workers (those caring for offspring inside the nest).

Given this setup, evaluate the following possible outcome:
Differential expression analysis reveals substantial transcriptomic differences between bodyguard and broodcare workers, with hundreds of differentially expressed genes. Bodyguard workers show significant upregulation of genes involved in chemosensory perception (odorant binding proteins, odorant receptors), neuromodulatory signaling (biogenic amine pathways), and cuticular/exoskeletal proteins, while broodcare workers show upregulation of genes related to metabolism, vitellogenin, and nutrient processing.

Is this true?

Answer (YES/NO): NO